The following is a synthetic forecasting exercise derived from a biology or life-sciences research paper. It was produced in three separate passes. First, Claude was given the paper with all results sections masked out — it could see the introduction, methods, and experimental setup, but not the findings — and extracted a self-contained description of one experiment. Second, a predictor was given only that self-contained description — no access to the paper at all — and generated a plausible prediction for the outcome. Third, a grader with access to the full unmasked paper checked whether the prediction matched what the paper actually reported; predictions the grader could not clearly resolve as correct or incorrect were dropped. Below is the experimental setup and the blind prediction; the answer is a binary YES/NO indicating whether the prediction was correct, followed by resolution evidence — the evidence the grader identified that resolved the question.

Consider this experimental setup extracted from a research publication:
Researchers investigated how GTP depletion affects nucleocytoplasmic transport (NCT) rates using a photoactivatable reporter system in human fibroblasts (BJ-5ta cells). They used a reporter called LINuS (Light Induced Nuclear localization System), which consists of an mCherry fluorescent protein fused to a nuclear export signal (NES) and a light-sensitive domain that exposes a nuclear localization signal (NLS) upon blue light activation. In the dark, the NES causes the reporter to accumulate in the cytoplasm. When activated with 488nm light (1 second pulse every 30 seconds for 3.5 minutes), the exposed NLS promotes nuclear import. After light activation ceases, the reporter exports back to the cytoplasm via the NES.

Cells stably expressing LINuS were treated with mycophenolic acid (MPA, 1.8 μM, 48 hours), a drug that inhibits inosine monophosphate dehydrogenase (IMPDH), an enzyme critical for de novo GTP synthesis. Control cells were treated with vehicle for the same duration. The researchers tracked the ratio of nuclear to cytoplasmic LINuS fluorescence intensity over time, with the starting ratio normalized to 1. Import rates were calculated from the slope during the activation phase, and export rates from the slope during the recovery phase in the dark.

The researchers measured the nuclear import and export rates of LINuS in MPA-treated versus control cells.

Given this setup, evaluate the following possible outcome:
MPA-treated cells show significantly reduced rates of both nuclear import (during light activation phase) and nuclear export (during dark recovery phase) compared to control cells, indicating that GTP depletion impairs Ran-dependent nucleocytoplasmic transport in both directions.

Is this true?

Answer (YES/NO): YES